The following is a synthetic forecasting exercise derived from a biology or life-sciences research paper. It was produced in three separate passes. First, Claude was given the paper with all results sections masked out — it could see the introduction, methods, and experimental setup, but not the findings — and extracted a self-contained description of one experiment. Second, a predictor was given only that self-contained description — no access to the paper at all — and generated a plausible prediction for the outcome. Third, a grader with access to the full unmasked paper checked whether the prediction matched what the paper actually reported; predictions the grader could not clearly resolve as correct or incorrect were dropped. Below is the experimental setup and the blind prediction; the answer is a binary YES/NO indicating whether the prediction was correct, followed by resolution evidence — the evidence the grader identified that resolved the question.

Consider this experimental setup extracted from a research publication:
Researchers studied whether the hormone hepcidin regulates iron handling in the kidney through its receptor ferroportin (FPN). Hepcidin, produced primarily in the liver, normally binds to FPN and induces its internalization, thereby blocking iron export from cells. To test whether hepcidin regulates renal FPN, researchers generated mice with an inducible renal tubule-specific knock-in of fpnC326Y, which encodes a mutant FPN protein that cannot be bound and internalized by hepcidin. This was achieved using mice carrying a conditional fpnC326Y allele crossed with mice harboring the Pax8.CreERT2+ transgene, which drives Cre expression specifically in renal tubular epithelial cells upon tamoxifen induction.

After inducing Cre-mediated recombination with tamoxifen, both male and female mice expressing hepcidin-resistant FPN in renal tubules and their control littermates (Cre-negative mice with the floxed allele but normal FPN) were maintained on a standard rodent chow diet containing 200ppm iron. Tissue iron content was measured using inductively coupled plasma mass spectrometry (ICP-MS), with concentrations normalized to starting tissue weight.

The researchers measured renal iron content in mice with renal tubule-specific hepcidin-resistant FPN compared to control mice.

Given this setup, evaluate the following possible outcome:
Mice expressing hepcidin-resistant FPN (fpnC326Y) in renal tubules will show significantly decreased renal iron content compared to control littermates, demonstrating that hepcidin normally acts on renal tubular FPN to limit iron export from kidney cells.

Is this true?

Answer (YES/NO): NO